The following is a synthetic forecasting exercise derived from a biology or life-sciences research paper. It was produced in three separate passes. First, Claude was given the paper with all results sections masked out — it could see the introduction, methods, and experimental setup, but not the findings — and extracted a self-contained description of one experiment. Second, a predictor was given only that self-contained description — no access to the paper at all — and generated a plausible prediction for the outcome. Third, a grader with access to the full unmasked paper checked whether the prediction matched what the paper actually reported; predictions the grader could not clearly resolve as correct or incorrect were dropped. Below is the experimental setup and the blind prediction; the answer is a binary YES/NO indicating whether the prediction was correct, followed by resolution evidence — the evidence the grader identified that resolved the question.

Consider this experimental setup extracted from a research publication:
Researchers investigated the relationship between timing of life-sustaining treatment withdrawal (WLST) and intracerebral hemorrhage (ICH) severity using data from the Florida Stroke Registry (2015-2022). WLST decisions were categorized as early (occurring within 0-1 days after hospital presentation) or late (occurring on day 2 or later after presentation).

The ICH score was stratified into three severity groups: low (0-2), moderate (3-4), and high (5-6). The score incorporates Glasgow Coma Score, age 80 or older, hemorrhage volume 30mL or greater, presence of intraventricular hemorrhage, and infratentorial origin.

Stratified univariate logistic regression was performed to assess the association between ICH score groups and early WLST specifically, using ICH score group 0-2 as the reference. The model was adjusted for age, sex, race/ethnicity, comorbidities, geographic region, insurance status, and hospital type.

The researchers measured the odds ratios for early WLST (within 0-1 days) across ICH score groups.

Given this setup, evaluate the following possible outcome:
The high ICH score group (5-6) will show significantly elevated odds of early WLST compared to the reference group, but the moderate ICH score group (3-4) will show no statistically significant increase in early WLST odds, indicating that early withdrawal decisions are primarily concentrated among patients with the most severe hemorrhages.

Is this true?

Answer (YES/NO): NO